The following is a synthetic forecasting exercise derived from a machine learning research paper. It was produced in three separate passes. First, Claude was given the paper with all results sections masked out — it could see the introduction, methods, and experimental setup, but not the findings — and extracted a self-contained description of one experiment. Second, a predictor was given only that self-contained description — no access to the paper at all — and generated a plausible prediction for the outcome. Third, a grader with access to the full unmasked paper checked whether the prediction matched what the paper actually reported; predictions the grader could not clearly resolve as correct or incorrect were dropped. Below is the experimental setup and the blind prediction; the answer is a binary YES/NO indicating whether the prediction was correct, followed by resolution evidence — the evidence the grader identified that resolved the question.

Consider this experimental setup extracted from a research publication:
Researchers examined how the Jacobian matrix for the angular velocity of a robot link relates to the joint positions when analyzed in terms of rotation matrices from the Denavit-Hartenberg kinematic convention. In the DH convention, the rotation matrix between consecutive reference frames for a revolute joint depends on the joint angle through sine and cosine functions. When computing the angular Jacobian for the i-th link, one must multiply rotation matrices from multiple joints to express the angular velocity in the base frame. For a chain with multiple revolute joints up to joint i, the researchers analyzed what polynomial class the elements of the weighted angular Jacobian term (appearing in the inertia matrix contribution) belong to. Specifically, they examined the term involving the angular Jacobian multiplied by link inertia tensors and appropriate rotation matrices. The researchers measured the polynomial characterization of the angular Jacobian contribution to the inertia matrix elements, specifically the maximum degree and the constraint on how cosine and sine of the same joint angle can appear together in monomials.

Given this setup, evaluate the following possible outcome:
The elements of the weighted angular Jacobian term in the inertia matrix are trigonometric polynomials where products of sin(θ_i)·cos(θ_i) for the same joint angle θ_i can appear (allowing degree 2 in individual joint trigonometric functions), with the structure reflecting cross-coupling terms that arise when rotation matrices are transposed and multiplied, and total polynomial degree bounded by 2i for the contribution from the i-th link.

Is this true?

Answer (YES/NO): NO